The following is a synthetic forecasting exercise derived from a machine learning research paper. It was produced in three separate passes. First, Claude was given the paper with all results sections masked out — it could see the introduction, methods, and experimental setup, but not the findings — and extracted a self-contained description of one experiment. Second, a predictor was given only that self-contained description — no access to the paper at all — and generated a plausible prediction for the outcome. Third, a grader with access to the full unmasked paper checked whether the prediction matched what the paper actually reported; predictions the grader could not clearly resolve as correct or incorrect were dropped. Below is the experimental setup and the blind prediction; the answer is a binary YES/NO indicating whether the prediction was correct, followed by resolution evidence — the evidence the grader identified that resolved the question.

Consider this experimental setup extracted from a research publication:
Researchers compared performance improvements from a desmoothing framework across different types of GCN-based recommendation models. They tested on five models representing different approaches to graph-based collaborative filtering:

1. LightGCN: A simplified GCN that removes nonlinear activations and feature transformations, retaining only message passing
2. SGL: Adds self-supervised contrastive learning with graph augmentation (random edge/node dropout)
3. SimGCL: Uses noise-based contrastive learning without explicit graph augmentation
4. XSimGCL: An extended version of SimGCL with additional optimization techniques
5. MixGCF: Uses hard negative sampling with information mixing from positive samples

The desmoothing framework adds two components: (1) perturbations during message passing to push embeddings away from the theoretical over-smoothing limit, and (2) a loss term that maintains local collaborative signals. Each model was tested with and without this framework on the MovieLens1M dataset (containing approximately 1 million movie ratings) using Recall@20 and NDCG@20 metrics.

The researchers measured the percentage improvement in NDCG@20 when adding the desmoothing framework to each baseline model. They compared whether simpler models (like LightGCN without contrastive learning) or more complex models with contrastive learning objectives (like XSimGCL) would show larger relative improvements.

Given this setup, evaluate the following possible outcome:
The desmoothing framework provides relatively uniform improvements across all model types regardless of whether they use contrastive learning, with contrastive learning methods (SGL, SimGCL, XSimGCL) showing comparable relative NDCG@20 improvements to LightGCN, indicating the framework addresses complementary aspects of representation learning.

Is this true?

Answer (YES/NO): NO